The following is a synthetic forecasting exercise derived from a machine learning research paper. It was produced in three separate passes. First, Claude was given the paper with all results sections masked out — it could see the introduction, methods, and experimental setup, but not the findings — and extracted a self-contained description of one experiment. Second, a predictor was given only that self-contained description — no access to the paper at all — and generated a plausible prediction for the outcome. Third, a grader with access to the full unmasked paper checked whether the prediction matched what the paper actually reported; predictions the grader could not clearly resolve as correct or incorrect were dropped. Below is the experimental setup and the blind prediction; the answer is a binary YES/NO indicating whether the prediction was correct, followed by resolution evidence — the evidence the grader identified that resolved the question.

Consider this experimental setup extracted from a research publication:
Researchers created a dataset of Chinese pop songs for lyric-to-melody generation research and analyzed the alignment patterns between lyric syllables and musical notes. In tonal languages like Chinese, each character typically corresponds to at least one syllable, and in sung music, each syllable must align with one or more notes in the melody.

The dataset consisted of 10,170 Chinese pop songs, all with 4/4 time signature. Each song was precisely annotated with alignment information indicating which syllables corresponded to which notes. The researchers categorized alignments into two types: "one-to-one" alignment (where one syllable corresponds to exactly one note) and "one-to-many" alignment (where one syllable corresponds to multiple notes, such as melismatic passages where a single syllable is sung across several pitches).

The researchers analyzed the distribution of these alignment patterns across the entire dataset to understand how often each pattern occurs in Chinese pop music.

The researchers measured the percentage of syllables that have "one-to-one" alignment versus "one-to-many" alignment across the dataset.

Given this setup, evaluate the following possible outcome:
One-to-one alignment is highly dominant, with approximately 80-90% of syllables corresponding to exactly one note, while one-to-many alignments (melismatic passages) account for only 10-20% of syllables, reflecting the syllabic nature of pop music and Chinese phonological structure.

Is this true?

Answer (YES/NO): YES